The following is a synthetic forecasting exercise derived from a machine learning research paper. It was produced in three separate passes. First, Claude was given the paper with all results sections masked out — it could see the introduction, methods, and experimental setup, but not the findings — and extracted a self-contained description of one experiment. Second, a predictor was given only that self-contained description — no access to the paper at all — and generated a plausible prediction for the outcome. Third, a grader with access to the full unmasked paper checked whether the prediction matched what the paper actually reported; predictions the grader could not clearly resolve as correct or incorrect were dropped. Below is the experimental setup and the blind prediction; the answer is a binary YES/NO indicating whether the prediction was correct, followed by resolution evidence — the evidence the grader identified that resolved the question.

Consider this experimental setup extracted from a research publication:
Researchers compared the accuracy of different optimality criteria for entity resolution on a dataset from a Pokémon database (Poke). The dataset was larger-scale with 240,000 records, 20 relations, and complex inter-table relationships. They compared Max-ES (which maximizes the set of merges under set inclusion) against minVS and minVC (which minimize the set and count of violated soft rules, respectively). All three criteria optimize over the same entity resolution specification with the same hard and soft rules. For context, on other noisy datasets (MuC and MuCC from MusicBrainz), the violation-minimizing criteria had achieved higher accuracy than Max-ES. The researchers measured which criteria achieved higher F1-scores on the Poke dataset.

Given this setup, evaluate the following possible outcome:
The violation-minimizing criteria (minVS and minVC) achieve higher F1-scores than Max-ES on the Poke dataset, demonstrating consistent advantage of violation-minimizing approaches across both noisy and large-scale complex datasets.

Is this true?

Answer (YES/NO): NO